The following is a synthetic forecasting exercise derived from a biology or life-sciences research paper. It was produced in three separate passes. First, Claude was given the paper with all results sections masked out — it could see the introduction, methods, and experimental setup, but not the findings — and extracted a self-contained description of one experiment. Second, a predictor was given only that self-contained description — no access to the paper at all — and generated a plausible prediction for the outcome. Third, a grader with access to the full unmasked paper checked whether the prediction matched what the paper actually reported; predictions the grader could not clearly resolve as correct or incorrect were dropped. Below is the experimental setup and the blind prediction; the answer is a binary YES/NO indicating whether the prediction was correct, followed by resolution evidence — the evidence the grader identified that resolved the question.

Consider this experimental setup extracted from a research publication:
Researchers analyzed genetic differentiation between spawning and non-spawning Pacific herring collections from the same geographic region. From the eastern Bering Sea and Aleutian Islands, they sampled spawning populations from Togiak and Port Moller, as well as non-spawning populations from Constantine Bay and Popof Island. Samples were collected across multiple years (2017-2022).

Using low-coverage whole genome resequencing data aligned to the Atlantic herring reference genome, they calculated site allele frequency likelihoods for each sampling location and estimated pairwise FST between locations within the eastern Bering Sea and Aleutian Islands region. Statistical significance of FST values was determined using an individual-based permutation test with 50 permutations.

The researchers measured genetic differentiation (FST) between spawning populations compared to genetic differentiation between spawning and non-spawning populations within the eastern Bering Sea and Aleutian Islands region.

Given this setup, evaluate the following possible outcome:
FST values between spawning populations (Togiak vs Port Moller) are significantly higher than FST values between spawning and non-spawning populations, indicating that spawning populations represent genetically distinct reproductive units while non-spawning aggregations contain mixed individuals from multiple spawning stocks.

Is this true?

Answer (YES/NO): NO